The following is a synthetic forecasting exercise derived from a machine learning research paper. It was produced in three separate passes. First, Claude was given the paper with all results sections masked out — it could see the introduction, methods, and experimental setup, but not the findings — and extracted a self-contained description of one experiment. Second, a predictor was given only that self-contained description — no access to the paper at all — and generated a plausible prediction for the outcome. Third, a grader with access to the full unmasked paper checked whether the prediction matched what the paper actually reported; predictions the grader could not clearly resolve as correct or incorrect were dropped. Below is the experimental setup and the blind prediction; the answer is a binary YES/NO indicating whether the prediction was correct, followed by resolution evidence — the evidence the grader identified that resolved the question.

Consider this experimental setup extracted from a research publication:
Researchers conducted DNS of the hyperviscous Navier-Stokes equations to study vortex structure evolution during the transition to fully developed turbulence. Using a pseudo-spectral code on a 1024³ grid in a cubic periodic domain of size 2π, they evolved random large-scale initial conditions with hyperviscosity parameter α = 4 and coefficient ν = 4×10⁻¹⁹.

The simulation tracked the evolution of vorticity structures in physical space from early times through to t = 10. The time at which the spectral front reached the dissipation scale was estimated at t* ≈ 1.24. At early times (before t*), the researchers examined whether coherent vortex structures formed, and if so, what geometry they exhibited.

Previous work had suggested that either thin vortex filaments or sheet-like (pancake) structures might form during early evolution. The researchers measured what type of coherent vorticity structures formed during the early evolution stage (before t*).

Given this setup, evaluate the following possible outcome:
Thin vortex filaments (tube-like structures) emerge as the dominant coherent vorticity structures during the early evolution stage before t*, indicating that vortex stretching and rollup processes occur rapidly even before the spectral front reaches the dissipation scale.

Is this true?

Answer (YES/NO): NO